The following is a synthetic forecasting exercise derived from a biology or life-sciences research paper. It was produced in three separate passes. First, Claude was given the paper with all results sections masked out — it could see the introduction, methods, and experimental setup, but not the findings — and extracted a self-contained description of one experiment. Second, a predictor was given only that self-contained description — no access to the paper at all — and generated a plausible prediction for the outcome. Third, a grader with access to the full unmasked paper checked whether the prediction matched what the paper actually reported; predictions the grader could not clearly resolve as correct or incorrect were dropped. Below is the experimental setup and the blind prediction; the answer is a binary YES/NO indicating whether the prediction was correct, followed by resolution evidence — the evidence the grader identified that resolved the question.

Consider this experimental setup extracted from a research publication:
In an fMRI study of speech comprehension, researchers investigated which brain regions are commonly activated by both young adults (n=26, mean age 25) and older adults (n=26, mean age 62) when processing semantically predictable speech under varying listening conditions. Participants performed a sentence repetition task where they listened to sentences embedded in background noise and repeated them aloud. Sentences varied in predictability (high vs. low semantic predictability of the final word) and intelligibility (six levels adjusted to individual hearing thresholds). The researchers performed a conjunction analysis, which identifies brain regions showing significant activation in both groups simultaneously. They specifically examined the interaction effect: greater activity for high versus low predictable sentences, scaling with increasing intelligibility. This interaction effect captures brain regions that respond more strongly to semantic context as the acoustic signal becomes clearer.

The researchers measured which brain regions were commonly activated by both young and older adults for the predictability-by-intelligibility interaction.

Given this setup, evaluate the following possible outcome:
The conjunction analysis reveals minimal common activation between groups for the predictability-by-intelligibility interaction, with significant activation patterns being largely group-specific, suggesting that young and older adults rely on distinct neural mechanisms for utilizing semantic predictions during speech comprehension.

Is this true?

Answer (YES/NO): NO